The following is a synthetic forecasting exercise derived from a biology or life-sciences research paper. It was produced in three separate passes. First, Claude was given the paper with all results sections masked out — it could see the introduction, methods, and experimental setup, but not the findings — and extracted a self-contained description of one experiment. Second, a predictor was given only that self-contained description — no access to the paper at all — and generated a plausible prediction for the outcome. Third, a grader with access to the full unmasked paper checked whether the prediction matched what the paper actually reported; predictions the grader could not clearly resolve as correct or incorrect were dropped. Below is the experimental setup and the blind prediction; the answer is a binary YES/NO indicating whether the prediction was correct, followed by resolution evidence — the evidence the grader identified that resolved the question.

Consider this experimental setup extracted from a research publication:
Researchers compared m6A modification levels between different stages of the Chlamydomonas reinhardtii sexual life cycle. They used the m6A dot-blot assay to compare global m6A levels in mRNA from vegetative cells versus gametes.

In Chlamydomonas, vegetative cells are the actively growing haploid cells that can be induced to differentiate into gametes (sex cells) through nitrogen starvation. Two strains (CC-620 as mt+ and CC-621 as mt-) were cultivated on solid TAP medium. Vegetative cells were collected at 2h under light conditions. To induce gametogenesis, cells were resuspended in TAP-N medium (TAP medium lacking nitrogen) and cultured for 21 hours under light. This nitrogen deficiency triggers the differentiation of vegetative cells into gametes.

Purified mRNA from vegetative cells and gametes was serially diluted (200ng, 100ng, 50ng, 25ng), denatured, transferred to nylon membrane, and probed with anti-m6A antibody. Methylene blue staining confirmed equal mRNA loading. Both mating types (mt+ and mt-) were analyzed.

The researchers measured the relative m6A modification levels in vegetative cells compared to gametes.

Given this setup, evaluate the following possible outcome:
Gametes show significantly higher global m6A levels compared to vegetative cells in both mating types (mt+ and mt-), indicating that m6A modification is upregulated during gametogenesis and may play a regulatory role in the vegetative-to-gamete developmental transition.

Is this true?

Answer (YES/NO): NO